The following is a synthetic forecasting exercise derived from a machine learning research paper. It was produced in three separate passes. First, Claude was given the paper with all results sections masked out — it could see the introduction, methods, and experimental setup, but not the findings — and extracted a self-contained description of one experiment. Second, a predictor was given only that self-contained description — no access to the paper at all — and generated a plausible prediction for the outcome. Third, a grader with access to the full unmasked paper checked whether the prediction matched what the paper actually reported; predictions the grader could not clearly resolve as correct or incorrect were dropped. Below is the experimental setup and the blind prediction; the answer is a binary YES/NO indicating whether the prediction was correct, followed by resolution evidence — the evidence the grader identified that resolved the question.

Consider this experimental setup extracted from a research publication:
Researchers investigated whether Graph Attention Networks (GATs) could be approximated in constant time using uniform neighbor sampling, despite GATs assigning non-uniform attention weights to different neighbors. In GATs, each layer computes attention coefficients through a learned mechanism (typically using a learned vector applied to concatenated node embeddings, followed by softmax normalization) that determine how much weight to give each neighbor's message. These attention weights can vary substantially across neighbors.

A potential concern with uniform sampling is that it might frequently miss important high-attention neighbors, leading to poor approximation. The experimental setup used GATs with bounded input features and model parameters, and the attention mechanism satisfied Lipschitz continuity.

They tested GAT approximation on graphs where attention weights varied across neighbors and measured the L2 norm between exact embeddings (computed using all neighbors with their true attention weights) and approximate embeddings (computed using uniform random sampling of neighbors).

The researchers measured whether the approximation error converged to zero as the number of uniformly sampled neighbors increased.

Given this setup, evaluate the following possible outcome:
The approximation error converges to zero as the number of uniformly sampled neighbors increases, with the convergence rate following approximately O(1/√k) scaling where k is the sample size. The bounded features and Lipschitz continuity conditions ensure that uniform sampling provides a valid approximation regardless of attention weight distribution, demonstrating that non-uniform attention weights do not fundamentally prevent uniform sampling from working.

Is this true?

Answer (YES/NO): YES